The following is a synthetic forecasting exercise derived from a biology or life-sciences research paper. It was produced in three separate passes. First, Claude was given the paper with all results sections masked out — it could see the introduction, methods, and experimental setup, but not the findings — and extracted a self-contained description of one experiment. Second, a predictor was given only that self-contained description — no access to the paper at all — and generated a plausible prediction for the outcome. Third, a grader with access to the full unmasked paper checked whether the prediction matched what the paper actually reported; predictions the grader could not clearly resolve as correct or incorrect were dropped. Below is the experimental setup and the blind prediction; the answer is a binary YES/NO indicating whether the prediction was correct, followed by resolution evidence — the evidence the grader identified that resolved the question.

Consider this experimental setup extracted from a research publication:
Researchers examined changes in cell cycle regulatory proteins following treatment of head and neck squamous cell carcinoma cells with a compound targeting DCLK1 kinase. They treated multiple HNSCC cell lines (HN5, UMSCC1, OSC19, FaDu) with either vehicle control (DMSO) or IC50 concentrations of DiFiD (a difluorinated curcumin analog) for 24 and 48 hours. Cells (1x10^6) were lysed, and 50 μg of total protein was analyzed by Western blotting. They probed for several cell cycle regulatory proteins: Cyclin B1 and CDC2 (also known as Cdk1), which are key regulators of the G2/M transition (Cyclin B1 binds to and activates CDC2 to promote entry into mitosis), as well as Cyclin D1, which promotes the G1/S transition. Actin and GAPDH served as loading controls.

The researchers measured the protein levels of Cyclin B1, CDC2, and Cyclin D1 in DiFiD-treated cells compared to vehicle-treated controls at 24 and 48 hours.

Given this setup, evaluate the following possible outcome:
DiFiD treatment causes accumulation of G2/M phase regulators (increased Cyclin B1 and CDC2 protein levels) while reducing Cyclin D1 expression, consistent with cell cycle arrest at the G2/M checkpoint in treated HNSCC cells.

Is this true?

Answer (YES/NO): NO